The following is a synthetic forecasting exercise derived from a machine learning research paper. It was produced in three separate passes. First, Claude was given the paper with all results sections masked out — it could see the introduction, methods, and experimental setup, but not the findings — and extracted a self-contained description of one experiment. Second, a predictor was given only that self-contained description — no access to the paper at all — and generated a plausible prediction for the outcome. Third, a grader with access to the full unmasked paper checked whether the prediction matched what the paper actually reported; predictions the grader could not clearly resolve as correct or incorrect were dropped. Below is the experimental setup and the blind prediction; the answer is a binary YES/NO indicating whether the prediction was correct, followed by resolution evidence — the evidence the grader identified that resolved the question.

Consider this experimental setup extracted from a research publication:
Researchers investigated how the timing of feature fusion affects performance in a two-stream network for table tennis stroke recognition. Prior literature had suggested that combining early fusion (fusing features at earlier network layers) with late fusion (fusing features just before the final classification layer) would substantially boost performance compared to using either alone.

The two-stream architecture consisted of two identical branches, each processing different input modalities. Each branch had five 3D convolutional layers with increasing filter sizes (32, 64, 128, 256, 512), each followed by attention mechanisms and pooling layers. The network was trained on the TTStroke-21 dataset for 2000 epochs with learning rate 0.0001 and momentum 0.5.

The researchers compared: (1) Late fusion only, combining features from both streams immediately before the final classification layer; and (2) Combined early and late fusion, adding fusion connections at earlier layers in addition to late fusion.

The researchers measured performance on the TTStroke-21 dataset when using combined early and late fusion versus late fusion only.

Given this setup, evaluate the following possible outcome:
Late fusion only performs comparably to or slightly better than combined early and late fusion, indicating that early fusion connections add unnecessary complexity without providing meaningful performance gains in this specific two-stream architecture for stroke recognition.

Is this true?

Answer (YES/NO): YES